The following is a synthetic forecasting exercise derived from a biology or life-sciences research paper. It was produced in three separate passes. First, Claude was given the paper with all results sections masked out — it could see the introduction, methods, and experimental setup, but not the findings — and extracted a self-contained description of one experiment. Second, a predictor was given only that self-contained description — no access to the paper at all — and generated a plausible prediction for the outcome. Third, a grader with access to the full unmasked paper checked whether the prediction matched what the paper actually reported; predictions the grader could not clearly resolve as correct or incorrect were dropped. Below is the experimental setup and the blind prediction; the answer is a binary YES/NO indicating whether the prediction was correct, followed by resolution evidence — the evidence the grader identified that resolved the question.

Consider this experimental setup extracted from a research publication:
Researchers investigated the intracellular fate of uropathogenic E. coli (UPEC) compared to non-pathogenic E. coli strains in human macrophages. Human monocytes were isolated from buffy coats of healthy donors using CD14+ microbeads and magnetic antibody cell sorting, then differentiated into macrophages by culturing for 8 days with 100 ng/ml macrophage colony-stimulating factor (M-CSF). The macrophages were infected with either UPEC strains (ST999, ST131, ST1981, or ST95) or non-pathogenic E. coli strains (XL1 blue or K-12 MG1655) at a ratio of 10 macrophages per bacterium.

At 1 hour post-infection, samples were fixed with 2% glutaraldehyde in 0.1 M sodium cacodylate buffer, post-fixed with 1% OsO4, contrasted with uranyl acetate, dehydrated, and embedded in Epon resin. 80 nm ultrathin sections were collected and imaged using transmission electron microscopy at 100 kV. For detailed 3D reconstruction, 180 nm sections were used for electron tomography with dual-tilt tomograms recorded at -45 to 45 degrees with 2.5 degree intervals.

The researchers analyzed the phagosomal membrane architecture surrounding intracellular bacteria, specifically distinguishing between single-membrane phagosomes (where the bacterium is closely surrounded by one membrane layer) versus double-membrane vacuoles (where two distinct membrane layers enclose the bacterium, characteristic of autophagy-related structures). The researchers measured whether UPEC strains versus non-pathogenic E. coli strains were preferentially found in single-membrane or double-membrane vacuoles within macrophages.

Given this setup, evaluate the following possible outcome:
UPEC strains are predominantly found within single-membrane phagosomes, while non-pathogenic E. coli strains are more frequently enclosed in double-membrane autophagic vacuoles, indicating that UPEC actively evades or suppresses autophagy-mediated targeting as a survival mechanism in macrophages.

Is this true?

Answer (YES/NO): NO